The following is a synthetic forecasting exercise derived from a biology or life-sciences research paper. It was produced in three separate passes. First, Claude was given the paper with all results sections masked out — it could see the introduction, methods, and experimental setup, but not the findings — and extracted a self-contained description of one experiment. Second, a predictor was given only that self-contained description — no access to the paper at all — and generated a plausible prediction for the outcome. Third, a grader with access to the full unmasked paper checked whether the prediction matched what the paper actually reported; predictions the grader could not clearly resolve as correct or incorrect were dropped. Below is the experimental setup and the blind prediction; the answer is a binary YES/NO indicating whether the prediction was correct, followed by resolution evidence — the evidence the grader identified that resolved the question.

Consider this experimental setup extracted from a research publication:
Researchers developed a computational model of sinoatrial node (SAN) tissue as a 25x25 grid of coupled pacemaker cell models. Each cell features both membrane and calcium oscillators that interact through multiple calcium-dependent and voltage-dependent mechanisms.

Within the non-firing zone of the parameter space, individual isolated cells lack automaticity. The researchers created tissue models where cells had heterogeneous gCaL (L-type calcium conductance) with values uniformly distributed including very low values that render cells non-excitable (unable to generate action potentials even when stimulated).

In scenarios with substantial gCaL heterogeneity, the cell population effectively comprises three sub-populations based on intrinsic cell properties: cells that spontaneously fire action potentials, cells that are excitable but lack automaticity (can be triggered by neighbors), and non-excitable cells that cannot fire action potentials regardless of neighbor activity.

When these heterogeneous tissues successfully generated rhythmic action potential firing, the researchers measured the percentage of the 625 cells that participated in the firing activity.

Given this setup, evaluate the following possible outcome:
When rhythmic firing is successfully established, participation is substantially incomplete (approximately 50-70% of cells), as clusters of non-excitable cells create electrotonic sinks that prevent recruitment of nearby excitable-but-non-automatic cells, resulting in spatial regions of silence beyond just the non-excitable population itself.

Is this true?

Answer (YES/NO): NO